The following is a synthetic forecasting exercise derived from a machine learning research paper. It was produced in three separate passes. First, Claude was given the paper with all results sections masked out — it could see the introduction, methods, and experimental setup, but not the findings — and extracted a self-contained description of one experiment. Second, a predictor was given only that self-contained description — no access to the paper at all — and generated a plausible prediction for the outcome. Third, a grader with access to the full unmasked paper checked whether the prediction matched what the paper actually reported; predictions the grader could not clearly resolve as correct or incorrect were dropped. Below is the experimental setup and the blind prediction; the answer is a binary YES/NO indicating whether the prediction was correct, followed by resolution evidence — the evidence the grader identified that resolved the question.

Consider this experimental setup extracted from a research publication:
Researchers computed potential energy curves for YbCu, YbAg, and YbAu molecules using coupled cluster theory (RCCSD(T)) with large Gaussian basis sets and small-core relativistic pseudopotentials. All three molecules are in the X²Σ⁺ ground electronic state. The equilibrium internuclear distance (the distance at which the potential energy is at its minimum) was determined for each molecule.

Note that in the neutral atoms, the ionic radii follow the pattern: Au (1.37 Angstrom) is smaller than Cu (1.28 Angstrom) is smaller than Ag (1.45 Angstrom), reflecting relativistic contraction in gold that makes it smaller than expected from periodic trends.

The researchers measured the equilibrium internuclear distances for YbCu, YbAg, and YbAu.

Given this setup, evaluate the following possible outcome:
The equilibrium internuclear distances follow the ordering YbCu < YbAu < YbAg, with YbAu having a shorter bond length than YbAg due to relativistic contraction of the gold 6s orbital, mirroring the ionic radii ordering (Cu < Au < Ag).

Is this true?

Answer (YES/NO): YES